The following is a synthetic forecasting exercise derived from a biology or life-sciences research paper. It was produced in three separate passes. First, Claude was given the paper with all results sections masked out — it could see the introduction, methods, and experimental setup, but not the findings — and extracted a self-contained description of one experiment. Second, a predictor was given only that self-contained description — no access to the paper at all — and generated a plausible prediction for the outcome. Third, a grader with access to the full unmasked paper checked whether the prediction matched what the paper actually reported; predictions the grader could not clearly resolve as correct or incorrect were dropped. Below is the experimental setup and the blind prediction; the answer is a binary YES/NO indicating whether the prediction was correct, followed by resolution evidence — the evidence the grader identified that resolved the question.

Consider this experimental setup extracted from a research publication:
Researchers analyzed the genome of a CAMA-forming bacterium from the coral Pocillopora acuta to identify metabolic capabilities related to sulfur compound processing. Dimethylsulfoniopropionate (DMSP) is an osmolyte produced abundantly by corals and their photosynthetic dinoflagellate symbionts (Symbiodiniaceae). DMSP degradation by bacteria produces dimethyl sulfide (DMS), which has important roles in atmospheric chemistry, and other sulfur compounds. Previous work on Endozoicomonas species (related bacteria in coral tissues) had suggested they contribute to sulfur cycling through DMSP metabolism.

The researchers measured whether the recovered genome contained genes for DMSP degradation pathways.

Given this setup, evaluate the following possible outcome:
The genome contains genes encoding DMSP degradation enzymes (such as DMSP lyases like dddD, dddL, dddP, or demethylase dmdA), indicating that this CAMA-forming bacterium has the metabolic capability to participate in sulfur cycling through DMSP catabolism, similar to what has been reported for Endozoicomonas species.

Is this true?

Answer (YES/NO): NO